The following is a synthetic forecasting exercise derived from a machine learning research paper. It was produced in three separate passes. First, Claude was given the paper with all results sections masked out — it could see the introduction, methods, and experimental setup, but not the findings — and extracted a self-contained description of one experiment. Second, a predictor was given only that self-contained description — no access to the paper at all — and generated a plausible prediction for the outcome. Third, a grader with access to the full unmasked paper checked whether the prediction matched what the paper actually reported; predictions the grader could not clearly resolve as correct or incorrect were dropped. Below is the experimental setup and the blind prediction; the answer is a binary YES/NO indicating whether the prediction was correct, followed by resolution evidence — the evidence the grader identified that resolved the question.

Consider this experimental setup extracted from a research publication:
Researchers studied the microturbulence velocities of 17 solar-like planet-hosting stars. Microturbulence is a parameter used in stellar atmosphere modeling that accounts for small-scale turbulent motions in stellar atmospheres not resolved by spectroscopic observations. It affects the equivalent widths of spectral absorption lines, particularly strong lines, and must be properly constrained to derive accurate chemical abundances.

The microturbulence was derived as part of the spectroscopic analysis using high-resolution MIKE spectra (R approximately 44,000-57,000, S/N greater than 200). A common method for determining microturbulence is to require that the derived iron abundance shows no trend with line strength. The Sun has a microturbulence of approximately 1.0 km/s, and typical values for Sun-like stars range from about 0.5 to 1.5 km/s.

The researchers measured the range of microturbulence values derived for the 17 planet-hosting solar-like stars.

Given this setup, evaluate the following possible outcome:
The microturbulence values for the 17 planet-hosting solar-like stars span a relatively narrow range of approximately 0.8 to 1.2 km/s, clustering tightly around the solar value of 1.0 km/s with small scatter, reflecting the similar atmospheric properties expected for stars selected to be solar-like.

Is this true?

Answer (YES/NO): NO